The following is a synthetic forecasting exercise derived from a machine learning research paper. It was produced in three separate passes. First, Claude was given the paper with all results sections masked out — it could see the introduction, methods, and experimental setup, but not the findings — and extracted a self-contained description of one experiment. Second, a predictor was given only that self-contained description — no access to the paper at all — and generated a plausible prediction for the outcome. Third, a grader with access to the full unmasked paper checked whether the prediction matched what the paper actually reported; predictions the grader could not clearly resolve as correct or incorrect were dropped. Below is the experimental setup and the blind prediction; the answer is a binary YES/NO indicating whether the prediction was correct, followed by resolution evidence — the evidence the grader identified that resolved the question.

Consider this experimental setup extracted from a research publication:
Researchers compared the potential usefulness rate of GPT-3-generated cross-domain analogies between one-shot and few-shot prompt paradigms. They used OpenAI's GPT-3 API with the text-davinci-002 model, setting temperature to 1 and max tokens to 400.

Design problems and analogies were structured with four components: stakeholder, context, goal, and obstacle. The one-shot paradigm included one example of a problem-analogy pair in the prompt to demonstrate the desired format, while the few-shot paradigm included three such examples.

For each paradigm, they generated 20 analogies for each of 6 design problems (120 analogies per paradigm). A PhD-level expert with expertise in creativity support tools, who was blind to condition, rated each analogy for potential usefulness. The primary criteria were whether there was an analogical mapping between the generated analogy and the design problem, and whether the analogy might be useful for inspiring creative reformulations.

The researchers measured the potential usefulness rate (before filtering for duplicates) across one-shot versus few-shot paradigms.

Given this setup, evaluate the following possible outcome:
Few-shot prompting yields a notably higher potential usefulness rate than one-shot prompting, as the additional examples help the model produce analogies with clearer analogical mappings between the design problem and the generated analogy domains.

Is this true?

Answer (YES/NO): NO